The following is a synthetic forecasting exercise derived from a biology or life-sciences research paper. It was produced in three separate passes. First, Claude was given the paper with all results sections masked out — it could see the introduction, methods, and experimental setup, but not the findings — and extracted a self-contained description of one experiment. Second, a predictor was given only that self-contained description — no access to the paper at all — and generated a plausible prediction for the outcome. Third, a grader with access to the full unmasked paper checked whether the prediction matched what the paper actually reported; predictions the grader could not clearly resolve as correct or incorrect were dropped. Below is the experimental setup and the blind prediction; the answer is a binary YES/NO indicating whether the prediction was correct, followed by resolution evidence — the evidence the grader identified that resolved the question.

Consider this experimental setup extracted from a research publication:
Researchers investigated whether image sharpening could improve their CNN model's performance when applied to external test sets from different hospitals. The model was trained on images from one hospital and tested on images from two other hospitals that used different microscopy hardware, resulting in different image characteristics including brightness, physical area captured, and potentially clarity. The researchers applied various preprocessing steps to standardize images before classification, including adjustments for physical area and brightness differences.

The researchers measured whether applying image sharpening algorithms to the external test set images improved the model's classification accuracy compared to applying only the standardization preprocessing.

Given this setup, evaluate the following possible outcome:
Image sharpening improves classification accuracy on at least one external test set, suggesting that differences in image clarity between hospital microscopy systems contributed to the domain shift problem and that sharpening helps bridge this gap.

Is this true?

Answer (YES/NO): NO